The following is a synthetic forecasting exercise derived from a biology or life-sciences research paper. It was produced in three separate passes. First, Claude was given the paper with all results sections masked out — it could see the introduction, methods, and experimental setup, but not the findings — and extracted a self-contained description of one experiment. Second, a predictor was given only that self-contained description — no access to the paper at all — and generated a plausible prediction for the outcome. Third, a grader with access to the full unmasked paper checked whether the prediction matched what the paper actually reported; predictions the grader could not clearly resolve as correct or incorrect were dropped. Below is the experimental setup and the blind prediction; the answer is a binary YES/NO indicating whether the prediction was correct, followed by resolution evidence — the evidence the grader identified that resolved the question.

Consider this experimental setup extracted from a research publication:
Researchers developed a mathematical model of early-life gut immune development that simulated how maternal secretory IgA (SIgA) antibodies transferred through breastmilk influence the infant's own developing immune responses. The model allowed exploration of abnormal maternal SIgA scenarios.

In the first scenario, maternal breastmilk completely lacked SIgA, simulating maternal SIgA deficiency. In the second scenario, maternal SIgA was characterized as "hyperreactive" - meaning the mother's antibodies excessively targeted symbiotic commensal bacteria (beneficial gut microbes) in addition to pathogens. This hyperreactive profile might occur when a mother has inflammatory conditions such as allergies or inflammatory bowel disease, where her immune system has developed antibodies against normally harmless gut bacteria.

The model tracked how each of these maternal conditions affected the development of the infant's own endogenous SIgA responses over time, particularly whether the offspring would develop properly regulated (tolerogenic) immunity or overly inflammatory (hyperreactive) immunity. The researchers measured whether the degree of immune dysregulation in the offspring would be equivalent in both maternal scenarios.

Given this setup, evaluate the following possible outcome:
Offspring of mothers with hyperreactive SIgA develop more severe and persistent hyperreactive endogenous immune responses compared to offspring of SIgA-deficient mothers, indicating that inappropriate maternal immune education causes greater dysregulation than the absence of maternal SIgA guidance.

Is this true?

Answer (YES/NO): NO